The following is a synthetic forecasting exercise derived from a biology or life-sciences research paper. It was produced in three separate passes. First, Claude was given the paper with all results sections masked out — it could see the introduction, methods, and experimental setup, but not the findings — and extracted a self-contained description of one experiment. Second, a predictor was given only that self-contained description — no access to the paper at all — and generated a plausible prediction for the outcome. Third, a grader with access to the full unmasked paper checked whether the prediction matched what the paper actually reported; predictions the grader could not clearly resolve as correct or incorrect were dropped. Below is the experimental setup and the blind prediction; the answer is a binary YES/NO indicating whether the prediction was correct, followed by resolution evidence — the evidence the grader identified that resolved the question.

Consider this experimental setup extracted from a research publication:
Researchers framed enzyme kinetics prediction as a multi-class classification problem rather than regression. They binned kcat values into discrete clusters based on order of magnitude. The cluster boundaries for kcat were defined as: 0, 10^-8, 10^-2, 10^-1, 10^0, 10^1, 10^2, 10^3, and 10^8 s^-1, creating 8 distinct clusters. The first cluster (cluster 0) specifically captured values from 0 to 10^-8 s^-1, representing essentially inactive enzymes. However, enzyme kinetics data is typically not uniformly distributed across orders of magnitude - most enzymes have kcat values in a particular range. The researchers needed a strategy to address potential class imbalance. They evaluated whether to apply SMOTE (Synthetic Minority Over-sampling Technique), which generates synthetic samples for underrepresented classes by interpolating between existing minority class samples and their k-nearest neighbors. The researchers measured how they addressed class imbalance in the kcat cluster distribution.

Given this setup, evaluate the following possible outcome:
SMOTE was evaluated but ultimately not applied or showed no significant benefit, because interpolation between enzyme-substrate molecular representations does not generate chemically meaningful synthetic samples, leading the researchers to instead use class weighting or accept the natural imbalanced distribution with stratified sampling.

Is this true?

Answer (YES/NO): NO